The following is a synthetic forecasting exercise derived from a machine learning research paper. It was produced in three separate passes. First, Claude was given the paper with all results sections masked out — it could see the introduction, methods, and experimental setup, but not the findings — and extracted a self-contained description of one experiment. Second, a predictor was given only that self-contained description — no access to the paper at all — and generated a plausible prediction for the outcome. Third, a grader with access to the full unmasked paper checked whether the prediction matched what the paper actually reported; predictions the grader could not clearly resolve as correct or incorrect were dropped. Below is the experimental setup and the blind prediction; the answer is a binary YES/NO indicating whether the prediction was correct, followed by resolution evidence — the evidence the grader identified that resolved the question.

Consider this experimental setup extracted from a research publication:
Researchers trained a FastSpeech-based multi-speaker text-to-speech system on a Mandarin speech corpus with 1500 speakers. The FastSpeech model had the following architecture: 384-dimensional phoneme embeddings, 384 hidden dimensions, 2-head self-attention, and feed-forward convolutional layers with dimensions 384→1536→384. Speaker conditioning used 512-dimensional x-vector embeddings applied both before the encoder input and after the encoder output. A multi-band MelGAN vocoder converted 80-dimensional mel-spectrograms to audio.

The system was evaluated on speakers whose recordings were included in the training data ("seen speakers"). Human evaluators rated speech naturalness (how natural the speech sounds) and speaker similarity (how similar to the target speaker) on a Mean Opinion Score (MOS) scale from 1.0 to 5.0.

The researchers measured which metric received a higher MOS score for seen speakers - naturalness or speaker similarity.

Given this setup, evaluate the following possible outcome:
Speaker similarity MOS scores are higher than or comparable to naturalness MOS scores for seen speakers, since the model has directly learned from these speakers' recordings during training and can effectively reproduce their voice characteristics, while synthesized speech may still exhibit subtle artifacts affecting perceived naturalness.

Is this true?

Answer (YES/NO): NO